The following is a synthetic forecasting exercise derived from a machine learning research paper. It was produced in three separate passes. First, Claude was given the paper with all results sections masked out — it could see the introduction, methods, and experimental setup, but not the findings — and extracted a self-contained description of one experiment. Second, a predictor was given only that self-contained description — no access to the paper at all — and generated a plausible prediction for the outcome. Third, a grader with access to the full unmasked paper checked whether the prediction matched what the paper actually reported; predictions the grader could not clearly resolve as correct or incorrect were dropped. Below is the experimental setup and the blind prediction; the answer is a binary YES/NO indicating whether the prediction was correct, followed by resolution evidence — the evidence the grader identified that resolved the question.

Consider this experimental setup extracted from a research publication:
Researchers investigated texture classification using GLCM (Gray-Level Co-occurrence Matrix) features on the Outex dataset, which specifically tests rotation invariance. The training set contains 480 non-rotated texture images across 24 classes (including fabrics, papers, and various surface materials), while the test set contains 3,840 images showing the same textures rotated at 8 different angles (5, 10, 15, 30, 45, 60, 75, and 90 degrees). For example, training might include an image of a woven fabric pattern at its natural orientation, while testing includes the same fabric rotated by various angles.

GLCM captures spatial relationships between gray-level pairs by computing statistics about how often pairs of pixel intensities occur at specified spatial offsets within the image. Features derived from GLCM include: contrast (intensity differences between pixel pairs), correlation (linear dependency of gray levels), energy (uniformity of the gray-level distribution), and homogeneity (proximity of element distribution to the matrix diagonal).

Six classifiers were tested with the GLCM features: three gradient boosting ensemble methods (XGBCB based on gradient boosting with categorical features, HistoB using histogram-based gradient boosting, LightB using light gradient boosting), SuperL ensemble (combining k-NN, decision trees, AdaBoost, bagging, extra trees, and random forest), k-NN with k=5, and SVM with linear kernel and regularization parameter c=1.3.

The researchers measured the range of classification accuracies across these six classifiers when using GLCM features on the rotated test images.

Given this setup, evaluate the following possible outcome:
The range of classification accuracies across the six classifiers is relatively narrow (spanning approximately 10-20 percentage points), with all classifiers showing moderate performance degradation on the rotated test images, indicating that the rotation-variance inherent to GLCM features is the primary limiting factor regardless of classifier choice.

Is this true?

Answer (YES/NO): NO